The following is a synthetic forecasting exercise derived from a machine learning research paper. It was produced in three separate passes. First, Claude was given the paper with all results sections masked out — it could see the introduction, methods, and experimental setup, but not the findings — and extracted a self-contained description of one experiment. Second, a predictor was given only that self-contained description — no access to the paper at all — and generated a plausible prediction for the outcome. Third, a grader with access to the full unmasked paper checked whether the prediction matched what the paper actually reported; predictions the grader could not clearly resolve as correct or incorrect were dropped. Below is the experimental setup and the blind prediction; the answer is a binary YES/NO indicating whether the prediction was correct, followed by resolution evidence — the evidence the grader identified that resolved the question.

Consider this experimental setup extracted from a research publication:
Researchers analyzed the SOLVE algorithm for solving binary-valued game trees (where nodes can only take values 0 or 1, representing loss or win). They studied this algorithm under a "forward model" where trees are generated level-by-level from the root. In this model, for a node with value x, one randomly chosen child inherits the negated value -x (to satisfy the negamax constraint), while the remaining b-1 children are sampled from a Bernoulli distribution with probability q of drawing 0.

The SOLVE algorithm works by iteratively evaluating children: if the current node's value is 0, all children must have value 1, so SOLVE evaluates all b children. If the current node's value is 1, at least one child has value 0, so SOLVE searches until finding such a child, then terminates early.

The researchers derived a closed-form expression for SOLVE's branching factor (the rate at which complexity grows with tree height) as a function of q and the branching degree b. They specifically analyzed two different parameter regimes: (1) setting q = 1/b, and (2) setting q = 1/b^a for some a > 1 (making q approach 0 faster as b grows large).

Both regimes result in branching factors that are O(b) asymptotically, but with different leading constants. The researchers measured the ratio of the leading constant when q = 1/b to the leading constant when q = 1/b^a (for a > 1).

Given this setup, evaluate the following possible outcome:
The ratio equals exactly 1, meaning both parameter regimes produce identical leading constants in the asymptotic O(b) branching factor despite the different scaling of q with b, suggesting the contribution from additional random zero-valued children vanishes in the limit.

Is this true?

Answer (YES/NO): NO